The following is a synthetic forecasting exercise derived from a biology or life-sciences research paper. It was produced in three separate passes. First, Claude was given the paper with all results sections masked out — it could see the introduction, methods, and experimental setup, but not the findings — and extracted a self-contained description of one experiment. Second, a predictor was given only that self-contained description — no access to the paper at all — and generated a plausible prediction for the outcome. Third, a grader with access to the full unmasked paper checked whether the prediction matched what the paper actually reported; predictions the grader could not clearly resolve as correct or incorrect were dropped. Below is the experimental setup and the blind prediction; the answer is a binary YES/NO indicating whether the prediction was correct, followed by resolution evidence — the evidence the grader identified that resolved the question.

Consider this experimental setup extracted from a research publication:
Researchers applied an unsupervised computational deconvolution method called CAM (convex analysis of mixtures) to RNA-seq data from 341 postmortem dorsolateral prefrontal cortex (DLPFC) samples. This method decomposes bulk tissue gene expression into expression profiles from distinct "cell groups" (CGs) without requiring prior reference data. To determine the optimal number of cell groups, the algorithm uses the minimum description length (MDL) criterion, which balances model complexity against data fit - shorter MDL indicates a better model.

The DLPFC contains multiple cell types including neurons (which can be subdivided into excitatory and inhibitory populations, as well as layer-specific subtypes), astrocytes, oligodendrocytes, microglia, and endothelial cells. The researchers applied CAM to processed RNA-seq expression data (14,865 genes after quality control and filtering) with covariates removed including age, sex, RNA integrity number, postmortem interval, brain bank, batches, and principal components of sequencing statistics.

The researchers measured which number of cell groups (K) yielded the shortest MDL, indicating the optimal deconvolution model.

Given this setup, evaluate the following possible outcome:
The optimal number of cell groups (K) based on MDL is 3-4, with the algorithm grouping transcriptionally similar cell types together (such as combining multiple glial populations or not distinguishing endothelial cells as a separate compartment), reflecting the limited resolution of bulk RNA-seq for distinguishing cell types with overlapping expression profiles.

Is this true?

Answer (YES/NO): NO